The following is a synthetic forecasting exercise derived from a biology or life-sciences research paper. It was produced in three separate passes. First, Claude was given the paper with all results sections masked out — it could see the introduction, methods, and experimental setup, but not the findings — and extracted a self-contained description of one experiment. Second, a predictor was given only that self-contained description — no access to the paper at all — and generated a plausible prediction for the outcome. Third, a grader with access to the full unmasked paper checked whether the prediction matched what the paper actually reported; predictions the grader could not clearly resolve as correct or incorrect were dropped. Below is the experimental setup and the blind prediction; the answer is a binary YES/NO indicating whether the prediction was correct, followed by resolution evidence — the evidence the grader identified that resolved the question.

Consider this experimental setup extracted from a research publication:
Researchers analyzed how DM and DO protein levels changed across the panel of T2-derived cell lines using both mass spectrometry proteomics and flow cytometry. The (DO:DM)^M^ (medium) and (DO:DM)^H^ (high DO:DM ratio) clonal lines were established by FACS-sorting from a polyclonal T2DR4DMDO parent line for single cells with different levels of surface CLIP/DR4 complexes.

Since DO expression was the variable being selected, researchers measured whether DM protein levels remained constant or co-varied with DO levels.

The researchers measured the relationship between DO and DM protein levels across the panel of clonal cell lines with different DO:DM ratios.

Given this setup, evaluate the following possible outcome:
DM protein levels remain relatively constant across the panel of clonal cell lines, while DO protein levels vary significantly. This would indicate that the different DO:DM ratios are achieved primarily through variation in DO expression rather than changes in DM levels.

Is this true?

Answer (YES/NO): NO